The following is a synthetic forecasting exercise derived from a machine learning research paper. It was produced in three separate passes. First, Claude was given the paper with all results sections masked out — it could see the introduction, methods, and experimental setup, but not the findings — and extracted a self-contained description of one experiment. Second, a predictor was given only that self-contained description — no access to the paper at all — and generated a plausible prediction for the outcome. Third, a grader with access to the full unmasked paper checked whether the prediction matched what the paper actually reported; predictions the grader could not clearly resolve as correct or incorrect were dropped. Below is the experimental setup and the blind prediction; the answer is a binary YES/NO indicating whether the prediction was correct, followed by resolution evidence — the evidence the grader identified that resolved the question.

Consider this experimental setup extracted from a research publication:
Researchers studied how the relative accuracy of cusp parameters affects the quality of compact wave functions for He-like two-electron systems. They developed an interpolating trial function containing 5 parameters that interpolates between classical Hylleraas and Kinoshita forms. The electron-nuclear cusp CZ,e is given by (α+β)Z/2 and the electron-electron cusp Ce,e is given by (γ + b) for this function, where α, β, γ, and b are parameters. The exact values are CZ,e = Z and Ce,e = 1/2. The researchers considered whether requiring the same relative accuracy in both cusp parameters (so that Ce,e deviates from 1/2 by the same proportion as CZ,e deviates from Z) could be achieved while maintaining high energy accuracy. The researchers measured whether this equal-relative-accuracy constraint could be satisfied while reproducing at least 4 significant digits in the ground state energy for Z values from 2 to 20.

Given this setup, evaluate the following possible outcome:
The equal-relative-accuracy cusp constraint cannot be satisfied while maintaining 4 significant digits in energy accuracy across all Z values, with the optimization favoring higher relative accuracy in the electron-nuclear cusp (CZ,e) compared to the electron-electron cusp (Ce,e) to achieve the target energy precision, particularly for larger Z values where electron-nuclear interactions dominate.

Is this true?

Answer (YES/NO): NO